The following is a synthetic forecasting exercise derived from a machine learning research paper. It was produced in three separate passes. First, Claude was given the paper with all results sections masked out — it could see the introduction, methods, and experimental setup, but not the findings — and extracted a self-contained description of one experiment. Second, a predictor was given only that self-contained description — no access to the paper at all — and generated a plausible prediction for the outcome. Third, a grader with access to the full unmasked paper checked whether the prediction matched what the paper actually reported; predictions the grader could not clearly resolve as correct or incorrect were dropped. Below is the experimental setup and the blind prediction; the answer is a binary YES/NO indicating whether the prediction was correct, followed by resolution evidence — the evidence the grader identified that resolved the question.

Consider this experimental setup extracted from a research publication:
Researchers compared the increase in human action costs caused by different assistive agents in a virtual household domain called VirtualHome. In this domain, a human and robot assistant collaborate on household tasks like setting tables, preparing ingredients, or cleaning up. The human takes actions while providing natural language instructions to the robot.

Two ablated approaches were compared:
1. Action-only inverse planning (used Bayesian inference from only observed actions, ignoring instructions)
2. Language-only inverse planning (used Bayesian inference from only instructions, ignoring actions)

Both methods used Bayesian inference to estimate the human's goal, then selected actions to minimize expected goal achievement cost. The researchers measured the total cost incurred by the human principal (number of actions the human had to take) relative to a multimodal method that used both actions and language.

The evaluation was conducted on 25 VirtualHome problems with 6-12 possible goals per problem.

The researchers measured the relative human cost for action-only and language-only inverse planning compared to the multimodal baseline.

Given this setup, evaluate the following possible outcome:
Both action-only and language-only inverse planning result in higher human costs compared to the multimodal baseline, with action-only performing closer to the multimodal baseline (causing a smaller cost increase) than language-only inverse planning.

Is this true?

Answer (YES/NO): YES